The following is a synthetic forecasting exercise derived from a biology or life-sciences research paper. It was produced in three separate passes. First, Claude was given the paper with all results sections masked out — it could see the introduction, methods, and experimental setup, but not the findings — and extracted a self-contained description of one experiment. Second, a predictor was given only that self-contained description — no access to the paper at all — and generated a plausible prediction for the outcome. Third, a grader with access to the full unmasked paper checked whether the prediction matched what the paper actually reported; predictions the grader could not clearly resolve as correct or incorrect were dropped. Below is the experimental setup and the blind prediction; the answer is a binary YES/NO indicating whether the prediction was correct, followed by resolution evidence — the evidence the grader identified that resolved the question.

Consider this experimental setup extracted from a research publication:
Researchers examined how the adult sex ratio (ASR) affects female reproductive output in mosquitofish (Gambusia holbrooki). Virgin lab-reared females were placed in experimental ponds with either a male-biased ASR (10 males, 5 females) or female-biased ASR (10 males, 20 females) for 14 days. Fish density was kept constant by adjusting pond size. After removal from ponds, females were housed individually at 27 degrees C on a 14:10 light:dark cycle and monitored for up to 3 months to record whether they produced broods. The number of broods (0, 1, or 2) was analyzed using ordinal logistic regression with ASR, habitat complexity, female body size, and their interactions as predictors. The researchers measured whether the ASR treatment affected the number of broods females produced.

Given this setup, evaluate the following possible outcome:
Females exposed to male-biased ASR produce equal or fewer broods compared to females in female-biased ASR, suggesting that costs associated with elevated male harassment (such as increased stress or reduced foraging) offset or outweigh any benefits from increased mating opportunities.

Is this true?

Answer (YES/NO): NO